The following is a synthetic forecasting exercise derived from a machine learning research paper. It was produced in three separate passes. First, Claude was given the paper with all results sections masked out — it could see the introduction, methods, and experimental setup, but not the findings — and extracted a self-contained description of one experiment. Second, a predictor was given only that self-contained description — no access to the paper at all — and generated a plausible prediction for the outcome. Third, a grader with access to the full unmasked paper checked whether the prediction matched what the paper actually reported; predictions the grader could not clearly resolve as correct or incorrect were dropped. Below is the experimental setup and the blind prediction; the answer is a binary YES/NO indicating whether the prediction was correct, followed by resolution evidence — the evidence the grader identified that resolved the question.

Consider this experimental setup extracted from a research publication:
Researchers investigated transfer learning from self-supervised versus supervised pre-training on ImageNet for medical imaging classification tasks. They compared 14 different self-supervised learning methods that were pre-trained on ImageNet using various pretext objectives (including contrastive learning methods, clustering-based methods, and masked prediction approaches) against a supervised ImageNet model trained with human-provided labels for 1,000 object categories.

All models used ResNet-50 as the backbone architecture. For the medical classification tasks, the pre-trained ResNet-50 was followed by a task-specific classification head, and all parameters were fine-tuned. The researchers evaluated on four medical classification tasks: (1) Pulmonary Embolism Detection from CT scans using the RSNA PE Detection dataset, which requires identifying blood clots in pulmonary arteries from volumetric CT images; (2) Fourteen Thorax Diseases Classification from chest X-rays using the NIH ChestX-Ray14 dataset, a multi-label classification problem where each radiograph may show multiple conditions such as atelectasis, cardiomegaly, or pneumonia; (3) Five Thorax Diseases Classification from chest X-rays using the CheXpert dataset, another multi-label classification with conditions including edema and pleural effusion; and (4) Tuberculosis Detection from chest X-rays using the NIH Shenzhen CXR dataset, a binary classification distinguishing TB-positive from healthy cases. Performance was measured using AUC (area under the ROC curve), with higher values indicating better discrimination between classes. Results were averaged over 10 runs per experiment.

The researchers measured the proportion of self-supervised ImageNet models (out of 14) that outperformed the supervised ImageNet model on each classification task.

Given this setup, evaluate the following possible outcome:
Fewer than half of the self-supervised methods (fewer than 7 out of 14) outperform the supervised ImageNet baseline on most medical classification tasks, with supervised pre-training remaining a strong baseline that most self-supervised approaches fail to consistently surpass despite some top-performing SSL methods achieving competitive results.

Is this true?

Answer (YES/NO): YES